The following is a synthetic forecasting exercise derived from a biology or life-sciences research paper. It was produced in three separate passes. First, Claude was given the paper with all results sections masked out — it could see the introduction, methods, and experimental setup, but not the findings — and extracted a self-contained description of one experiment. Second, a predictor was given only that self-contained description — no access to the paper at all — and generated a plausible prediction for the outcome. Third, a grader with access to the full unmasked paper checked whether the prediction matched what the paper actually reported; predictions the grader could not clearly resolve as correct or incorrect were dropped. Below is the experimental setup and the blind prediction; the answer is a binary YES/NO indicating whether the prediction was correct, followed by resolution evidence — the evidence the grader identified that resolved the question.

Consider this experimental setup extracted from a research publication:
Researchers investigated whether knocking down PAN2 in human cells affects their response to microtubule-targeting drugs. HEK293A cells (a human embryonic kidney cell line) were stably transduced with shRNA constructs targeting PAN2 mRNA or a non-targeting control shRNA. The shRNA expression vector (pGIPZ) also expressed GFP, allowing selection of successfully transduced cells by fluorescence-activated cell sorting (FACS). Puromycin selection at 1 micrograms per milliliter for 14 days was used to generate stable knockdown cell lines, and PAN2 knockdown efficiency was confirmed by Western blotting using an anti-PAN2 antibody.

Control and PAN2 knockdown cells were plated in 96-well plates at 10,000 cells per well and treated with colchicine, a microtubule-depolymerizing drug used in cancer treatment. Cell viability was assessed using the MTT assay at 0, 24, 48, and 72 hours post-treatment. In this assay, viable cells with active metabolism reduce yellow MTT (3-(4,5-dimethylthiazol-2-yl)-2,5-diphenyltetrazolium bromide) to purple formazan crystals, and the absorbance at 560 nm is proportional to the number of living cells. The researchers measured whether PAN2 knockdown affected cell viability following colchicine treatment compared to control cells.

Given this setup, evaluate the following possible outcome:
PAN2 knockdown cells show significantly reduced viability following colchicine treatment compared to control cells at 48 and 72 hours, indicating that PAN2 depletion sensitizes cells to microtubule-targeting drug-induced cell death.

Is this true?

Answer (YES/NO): YES